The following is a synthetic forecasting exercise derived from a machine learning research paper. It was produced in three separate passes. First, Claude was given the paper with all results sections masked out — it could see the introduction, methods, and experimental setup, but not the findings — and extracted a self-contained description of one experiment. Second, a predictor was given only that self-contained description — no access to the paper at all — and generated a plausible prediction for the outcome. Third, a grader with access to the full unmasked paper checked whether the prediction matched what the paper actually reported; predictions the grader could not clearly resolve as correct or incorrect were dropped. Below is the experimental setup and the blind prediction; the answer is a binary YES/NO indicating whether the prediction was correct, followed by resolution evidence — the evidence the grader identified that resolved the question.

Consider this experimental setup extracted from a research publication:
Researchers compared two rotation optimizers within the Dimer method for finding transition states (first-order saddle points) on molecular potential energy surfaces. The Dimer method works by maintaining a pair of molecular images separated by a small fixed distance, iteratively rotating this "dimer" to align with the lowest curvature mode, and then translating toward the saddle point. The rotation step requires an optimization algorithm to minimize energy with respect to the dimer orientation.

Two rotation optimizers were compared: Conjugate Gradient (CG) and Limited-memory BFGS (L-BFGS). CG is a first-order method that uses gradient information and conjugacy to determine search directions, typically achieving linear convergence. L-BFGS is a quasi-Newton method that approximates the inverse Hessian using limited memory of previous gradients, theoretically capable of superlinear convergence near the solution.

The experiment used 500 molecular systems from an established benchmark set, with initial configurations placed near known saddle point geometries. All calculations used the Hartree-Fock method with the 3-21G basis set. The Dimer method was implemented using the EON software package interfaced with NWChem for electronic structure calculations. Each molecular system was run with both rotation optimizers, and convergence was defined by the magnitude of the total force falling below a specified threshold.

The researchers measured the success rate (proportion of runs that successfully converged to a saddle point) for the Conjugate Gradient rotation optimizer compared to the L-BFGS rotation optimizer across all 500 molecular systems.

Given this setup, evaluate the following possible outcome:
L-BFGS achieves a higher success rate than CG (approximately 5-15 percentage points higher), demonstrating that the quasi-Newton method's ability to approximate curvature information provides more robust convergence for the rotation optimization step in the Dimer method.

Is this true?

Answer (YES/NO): NO